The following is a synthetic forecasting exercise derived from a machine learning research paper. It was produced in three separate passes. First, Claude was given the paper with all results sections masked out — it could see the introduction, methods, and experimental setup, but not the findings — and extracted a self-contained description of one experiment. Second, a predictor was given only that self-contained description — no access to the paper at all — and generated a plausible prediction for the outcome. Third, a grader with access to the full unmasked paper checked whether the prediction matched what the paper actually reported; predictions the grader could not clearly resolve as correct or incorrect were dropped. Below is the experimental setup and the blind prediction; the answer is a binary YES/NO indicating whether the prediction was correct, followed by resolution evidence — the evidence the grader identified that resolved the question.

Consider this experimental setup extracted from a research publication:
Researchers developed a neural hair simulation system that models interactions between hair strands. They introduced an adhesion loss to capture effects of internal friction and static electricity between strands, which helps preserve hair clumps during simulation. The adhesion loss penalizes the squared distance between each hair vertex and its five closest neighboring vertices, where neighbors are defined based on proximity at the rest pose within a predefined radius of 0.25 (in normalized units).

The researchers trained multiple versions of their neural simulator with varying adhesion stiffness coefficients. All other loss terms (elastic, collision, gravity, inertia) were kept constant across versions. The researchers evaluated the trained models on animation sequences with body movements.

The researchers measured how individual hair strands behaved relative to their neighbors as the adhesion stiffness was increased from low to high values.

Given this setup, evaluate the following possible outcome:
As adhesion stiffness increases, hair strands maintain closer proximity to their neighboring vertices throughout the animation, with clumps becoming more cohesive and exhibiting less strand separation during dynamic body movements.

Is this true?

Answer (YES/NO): YES